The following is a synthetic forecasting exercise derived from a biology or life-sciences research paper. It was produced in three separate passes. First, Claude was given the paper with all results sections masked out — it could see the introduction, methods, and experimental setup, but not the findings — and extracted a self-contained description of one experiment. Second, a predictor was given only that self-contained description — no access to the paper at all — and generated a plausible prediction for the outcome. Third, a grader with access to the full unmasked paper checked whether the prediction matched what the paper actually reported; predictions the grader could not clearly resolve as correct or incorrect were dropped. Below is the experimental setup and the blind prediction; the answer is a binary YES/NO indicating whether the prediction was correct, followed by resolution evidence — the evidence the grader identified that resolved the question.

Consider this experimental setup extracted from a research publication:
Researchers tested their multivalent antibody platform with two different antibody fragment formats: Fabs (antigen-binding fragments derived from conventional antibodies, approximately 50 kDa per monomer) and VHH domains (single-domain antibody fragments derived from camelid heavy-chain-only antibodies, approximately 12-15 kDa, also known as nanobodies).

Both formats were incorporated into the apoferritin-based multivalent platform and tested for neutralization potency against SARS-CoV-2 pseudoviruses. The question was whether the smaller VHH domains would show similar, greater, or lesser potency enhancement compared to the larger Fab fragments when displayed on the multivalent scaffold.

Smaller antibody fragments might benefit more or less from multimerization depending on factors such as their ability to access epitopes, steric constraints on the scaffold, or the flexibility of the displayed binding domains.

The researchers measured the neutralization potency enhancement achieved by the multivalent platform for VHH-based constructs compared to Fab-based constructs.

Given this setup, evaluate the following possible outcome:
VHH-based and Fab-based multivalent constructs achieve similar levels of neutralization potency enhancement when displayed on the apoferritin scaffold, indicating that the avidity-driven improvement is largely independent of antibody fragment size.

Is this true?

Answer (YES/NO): NO